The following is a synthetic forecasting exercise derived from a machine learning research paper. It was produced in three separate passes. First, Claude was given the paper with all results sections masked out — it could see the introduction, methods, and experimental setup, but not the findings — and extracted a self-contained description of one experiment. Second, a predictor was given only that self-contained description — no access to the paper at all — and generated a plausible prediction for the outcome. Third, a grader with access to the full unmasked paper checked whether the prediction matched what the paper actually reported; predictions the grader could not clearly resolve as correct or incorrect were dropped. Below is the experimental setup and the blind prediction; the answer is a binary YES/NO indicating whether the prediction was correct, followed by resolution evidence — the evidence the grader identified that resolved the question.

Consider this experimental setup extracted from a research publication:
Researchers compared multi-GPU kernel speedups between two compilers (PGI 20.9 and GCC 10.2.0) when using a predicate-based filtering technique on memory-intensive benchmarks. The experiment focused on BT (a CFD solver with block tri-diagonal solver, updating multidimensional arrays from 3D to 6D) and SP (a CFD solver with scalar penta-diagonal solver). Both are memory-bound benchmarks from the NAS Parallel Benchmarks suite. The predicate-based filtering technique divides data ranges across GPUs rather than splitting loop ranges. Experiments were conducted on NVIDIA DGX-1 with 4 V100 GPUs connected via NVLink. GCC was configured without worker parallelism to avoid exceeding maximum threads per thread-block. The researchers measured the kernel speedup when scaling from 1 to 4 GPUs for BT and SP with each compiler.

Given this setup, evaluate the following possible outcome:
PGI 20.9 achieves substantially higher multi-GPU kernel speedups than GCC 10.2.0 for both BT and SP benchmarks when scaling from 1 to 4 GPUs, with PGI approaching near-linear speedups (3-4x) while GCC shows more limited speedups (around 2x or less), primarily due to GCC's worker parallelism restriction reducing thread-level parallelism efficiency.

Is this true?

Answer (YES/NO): NO